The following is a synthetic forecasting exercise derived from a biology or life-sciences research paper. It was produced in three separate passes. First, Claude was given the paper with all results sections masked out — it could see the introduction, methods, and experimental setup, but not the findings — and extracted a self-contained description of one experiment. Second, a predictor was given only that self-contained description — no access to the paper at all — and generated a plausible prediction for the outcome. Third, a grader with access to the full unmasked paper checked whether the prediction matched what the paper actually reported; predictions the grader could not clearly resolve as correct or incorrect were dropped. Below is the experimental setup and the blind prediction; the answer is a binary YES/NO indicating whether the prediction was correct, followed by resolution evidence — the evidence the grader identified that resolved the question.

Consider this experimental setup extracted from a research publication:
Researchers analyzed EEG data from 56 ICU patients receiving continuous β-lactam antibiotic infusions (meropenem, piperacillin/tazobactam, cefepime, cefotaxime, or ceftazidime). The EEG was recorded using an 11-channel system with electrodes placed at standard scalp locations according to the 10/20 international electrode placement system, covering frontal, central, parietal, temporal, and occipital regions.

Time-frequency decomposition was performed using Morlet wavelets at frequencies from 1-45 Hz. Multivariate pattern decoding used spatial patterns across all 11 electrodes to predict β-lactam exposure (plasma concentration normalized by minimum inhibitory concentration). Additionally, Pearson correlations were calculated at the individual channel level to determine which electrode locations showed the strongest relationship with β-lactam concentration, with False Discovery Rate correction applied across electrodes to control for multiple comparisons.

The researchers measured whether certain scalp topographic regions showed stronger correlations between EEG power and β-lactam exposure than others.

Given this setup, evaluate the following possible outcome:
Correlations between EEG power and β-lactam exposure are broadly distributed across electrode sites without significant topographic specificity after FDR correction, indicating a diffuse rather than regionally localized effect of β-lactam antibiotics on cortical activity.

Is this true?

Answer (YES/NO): NO